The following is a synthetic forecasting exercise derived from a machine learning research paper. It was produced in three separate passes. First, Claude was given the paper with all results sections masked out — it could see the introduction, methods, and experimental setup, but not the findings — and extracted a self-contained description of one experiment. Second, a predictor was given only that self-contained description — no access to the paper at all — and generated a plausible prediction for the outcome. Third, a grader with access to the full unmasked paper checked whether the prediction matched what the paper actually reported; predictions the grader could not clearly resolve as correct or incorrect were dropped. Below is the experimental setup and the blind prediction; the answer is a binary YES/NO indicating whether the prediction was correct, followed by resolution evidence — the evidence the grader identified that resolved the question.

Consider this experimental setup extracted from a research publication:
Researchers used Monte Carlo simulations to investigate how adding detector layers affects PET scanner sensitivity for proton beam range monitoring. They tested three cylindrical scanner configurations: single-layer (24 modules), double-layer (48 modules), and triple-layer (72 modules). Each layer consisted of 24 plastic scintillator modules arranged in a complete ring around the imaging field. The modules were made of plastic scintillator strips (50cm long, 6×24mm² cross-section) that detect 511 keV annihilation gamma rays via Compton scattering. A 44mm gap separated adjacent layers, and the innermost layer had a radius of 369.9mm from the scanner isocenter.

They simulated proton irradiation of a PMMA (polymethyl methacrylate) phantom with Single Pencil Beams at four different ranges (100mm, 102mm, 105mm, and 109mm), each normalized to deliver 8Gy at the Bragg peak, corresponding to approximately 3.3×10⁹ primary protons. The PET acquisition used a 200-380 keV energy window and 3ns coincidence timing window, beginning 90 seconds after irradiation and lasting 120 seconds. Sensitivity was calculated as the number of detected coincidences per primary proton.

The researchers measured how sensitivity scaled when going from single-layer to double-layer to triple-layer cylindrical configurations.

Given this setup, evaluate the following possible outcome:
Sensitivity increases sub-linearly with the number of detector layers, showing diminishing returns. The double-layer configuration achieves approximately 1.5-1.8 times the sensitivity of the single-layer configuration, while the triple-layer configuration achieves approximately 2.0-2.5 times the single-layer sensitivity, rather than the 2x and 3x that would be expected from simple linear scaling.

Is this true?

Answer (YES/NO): NO